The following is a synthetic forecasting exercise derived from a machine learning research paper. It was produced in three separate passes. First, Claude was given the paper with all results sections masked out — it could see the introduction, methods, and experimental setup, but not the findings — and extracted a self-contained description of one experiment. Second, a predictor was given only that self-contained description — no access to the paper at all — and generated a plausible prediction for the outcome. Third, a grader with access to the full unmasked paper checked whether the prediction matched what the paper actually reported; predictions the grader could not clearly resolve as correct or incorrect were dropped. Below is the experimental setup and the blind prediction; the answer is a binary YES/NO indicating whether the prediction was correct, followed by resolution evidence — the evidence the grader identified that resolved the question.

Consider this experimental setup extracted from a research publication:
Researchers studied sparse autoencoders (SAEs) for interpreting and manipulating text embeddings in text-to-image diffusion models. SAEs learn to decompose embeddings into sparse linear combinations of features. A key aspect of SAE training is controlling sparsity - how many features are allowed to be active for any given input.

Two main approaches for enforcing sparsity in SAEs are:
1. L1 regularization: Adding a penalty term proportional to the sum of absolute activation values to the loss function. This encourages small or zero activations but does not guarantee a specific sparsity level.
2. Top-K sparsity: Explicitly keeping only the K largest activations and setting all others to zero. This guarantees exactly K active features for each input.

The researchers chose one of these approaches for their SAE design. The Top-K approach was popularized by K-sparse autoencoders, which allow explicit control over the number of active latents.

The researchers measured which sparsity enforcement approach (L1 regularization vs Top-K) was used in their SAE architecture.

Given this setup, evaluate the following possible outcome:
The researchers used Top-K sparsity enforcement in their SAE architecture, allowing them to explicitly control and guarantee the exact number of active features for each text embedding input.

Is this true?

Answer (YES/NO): YES